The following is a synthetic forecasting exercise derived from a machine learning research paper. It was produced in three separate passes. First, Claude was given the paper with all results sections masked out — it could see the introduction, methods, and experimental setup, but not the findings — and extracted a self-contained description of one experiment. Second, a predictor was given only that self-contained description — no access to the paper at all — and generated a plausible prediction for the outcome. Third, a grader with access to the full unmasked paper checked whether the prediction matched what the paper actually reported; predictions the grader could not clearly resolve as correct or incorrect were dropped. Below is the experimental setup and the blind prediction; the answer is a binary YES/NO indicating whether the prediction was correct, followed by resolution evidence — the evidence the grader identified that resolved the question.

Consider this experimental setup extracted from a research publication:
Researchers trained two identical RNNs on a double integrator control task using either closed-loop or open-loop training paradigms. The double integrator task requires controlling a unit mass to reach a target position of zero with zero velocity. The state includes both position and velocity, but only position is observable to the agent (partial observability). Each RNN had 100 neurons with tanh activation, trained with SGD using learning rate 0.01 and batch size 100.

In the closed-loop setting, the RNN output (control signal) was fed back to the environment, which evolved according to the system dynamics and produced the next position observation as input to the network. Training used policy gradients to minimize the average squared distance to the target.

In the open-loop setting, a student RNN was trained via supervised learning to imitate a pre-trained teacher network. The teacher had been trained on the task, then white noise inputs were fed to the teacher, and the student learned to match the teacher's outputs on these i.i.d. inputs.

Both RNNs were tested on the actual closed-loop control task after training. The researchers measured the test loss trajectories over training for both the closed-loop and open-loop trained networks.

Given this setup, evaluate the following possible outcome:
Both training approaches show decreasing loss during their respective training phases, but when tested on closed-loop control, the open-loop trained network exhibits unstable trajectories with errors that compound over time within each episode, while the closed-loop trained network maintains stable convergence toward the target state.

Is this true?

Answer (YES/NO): NO